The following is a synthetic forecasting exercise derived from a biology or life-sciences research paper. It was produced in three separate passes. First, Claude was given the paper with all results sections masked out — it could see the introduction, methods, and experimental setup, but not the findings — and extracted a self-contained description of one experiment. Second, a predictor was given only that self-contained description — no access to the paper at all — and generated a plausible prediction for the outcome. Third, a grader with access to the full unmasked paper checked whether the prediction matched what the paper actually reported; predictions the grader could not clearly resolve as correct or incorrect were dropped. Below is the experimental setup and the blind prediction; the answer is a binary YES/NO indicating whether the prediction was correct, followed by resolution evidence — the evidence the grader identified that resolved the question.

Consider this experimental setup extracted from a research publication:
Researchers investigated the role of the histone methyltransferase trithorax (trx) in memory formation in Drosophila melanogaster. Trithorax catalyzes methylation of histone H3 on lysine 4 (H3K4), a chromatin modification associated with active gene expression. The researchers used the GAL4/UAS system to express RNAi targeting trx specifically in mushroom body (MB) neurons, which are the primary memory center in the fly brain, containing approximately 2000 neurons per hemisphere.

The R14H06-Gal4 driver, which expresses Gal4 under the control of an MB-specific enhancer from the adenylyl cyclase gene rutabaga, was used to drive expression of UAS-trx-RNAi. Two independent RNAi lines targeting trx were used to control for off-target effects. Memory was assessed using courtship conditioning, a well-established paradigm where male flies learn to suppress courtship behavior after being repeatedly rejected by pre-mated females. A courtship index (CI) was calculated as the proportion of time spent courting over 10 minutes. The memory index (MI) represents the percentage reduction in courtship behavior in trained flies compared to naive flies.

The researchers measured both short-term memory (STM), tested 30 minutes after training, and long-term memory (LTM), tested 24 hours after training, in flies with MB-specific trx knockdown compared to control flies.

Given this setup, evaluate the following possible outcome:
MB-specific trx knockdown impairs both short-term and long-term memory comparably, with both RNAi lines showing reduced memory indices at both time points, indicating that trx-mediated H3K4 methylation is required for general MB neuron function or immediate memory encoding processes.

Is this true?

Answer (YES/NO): NO